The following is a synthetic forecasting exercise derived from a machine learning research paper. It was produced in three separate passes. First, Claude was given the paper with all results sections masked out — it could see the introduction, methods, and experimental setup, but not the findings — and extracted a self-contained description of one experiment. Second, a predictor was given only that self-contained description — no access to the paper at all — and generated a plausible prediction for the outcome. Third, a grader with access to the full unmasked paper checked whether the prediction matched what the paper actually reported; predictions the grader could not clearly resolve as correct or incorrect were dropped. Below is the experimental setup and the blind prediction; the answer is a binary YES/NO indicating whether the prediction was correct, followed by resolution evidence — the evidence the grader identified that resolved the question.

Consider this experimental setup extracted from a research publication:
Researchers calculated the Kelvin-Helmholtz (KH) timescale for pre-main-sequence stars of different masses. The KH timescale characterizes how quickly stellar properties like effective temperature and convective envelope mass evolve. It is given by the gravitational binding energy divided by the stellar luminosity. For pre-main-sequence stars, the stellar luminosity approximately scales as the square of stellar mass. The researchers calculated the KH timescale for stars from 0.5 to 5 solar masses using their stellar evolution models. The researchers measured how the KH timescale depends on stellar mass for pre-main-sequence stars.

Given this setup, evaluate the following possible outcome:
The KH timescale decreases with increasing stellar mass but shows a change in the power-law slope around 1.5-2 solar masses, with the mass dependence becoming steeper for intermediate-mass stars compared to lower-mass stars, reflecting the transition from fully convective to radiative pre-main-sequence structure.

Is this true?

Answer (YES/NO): NO